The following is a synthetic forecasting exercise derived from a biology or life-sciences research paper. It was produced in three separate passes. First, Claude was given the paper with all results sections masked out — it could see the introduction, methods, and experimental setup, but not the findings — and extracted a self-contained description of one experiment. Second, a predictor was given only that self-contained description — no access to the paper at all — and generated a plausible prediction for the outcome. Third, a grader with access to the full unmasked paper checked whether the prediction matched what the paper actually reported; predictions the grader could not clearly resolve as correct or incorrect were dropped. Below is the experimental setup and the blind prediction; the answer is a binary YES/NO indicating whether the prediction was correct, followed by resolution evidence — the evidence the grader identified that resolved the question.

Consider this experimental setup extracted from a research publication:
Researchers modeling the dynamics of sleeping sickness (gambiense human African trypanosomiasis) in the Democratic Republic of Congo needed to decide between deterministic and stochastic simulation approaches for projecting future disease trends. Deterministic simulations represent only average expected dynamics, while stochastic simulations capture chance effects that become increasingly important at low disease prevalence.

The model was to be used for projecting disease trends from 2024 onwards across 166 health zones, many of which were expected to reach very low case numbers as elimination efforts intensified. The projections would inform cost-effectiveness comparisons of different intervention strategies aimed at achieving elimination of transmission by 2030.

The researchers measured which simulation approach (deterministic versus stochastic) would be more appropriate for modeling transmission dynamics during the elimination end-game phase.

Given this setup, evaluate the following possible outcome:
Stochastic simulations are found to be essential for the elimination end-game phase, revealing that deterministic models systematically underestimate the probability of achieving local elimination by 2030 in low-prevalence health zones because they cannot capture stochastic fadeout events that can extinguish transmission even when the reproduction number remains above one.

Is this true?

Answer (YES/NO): NO